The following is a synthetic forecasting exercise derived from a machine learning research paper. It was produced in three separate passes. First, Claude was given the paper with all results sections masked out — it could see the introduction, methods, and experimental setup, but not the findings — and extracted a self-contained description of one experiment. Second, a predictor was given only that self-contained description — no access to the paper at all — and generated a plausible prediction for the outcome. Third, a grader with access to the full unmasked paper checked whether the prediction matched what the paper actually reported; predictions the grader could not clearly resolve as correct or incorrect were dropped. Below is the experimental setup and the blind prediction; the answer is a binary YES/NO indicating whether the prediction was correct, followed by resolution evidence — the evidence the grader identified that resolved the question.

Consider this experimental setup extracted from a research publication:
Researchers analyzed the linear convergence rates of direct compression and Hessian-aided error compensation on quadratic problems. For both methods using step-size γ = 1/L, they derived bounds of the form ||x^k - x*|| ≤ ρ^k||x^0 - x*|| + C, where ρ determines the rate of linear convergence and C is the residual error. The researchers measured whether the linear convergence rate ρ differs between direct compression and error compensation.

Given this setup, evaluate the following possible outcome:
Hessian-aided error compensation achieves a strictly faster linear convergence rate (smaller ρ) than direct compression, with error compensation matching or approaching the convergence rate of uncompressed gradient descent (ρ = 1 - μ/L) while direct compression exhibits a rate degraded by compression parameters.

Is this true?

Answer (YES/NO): NO